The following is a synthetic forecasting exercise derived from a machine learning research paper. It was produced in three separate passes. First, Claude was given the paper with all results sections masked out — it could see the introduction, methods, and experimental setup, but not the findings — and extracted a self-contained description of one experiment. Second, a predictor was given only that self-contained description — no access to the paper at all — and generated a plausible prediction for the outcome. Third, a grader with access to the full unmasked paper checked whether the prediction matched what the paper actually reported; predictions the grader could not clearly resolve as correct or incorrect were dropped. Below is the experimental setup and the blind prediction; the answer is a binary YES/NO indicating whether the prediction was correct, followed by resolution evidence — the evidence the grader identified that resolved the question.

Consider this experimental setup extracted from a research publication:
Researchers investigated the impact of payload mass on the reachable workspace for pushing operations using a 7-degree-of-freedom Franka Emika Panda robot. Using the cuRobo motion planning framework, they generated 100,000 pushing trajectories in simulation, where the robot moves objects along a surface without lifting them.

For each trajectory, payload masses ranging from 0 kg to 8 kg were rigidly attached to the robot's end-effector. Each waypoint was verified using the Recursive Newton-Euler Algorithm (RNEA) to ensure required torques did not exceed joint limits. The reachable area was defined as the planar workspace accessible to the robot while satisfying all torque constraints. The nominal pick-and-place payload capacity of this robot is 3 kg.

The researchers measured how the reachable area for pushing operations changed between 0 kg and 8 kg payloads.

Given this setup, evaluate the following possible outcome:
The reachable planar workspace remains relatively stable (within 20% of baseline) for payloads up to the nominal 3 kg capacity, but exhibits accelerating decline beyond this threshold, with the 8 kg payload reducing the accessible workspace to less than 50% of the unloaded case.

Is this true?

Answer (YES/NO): NO